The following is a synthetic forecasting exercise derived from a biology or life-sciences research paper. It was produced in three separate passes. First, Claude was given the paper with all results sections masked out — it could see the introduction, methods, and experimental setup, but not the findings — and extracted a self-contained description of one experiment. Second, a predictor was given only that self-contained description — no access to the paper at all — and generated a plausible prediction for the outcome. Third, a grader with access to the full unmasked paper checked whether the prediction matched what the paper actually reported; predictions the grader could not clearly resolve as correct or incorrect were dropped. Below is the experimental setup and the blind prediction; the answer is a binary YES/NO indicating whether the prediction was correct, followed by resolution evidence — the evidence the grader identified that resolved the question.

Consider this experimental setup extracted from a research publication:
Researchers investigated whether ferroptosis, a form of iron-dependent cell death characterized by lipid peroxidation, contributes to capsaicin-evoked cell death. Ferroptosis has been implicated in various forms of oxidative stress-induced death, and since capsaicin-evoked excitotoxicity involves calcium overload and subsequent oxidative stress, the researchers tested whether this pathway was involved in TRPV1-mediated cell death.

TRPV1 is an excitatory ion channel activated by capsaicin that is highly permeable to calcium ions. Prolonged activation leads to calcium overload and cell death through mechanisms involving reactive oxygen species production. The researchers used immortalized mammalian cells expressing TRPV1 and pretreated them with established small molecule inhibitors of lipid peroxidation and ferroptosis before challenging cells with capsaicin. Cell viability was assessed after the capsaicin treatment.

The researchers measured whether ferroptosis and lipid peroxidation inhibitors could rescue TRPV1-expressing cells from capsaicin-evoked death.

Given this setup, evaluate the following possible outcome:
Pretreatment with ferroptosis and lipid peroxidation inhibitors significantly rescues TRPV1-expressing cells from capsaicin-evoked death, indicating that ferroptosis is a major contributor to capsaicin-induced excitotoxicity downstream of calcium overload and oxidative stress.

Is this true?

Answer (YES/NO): NO